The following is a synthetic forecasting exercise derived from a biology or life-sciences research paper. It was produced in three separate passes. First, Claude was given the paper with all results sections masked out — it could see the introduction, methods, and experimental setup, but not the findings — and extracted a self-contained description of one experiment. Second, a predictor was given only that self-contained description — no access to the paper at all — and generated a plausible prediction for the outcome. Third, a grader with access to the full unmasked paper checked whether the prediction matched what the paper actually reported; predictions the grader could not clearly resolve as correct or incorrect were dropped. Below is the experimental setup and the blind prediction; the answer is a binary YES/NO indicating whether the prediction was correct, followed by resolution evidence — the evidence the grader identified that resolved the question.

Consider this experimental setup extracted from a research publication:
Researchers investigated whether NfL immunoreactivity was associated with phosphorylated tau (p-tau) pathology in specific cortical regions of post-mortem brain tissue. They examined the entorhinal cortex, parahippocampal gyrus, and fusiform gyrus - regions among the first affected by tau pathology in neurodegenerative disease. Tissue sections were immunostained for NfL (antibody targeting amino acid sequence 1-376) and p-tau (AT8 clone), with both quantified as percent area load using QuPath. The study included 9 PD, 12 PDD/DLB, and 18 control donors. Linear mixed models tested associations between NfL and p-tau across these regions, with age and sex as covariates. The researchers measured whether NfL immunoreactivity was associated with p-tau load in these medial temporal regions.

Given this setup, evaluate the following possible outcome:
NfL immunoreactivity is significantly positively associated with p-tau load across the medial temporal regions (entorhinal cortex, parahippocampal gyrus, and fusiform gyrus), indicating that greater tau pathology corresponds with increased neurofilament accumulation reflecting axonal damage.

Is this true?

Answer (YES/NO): YES